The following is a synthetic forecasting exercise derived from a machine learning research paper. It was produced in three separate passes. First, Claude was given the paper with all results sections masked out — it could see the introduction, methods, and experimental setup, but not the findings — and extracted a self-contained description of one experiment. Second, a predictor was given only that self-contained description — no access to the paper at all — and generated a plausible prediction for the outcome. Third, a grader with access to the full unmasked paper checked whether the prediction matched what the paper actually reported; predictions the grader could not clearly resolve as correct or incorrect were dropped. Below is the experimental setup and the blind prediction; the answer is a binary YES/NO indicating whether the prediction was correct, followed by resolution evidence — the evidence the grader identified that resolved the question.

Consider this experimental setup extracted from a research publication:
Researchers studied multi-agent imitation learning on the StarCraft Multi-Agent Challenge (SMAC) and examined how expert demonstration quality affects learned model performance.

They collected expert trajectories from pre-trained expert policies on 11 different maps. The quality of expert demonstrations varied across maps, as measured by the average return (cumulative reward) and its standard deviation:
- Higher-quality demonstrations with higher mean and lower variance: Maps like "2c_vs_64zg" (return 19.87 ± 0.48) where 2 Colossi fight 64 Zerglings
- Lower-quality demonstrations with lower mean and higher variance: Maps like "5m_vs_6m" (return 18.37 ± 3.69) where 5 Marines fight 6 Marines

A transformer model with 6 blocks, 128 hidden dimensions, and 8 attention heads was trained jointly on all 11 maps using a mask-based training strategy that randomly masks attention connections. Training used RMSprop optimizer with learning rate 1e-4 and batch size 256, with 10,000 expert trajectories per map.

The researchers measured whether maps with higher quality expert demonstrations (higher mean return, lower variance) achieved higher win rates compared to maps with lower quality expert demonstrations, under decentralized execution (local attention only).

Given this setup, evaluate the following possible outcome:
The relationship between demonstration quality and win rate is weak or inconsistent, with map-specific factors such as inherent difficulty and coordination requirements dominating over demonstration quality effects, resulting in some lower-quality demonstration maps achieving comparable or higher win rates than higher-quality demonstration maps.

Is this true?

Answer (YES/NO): YES